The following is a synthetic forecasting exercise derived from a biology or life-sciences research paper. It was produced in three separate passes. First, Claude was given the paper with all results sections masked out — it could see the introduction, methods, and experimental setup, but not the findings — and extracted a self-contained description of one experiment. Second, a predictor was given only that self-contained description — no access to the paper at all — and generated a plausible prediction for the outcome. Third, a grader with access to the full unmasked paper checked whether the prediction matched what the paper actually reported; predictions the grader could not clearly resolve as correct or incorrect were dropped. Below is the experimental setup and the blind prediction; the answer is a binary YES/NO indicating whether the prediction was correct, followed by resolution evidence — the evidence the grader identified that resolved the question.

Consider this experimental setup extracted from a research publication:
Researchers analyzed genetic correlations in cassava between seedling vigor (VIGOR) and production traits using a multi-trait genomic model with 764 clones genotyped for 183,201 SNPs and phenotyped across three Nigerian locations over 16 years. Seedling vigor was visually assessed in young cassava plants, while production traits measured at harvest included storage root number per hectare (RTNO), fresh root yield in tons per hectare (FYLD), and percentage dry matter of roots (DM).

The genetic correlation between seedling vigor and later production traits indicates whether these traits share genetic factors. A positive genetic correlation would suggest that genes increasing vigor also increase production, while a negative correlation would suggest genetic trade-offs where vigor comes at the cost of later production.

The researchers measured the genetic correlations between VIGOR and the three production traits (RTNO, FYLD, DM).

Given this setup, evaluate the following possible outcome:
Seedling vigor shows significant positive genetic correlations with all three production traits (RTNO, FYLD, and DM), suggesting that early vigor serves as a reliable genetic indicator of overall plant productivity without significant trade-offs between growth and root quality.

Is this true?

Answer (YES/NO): YES